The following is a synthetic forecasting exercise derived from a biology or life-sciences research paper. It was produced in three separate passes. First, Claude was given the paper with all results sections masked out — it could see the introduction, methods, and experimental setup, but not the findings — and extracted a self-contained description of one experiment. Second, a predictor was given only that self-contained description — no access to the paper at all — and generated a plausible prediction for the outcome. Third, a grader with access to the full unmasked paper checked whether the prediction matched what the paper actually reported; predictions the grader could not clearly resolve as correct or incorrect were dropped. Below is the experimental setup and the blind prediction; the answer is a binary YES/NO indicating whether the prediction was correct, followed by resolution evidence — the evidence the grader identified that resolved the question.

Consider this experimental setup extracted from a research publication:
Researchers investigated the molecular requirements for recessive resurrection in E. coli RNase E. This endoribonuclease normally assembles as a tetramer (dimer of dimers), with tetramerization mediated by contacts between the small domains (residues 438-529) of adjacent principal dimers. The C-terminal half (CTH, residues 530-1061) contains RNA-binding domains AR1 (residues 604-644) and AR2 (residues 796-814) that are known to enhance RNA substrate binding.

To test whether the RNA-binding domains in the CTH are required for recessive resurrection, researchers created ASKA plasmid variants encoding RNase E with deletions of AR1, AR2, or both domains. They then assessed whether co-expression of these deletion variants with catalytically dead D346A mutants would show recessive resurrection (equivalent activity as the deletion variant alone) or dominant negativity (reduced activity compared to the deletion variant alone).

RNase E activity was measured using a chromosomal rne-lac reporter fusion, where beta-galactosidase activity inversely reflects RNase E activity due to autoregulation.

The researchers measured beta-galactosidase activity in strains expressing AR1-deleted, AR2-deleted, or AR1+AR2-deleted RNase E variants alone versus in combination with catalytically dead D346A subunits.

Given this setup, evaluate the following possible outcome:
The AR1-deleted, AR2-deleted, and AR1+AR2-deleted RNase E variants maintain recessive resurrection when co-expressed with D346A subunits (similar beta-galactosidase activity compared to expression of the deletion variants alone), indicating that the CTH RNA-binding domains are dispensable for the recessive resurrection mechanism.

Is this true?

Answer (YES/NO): YES